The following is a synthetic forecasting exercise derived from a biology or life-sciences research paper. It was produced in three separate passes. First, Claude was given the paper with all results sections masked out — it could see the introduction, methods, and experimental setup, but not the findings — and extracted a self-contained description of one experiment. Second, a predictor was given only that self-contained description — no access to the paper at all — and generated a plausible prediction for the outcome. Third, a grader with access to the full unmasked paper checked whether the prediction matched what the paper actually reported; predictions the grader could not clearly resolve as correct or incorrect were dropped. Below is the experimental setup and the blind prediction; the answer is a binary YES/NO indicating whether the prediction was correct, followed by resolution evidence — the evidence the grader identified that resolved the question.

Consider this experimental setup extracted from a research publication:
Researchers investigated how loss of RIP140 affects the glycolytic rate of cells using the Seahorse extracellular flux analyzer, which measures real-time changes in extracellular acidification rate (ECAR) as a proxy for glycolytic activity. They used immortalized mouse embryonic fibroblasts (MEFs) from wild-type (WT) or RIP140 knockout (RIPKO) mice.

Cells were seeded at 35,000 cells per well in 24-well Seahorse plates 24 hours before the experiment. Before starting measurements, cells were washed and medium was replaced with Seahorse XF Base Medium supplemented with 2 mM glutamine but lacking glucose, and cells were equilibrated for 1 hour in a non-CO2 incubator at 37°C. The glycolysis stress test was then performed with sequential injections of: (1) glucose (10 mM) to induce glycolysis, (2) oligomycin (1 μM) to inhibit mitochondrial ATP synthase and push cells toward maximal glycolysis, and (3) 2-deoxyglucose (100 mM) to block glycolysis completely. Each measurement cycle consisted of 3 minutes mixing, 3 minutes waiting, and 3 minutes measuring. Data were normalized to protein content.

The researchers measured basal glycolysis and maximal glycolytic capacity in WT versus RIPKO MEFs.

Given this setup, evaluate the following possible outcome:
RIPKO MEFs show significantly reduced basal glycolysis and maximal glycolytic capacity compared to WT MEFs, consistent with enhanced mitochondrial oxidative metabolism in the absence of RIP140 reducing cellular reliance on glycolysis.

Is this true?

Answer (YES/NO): NO